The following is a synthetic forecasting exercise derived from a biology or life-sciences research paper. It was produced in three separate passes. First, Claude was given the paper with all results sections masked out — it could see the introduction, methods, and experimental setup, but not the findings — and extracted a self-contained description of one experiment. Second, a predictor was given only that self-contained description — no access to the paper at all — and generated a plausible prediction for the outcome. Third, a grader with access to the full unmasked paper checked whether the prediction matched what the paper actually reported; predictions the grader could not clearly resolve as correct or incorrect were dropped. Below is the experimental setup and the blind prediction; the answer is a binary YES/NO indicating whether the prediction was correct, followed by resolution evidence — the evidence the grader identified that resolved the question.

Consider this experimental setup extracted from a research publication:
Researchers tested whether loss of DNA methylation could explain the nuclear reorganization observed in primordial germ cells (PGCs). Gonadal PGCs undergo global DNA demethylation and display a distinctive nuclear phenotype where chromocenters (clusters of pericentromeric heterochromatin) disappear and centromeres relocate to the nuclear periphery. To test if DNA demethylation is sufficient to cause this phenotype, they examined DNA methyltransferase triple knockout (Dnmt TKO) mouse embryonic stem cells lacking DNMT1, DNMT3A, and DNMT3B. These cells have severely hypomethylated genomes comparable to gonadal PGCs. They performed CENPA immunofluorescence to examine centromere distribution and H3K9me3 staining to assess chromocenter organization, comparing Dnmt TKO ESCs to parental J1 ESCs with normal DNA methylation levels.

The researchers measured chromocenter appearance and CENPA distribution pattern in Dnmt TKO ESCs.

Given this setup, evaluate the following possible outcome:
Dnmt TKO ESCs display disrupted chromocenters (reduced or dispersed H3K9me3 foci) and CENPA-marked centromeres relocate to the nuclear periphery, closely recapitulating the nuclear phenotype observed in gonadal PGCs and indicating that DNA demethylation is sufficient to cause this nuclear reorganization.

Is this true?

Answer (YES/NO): NO